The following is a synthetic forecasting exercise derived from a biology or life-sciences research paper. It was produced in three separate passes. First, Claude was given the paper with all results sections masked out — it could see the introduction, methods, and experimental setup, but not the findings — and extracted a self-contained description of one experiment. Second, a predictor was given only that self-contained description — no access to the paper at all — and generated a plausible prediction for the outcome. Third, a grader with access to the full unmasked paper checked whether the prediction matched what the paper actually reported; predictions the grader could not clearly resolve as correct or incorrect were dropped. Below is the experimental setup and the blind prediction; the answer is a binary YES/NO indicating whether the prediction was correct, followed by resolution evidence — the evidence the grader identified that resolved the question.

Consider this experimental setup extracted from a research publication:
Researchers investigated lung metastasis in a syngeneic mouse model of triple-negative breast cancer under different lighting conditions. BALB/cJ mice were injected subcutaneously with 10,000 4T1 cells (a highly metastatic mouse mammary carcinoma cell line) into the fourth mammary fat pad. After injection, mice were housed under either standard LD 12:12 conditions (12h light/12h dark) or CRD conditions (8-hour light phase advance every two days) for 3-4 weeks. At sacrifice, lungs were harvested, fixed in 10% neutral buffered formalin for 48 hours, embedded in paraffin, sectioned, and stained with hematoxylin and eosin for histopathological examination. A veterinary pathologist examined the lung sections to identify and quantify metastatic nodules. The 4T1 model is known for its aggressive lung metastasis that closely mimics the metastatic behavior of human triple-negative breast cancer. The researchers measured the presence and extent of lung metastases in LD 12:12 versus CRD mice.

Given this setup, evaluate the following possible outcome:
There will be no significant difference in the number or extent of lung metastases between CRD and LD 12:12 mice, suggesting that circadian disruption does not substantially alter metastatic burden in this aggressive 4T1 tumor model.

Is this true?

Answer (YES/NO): NO